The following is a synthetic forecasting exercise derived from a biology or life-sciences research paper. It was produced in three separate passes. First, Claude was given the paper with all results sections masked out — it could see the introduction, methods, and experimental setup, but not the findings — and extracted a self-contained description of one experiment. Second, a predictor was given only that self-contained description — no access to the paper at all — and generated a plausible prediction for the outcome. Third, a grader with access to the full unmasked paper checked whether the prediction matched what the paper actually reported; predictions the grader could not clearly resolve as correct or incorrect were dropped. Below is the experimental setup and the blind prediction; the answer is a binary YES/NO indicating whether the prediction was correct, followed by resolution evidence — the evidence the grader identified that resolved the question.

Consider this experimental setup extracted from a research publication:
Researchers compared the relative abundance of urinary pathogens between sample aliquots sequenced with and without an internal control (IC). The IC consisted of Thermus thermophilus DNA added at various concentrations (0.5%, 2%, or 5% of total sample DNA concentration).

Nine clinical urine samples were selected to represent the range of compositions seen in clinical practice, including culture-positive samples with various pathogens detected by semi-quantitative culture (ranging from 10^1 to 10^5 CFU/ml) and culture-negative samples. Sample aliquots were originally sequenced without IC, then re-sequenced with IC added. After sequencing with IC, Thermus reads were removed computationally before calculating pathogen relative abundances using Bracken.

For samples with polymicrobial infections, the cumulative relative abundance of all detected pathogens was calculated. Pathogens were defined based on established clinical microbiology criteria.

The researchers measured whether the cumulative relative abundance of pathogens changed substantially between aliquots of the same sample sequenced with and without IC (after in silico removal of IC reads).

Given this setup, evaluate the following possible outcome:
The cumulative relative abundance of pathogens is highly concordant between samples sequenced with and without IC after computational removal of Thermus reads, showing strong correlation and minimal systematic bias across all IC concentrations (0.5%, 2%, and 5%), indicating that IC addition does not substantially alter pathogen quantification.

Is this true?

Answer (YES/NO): NO